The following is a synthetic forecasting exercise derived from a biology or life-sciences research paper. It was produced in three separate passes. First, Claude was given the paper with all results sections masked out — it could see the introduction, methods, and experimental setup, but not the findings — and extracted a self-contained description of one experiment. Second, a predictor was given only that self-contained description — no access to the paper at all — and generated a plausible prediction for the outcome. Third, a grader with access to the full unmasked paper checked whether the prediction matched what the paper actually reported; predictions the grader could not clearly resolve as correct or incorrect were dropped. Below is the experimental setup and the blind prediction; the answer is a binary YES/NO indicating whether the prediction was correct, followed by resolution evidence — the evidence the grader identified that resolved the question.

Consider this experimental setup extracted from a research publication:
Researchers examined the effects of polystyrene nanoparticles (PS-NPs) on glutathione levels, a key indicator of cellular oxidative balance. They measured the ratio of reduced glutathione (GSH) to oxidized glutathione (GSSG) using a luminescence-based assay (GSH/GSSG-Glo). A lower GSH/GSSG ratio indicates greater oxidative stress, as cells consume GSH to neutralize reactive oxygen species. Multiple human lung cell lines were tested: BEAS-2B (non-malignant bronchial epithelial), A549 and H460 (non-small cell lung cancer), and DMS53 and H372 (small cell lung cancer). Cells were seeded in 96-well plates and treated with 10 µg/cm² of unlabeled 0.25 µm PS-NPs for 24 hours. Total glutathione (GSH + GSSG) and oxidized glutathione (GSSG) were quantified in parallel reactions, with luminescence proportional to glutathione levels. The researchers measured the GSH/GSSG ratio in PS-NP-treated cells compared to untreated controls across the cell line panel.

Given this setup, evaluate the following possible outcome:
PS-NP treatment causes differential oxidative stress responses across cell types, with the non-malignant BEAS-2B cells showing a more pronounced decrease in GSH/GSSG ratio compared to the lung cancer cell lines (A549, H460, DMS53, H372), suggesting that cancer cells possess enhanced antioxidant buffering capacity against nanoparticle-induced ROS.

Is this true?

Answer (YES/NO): NO